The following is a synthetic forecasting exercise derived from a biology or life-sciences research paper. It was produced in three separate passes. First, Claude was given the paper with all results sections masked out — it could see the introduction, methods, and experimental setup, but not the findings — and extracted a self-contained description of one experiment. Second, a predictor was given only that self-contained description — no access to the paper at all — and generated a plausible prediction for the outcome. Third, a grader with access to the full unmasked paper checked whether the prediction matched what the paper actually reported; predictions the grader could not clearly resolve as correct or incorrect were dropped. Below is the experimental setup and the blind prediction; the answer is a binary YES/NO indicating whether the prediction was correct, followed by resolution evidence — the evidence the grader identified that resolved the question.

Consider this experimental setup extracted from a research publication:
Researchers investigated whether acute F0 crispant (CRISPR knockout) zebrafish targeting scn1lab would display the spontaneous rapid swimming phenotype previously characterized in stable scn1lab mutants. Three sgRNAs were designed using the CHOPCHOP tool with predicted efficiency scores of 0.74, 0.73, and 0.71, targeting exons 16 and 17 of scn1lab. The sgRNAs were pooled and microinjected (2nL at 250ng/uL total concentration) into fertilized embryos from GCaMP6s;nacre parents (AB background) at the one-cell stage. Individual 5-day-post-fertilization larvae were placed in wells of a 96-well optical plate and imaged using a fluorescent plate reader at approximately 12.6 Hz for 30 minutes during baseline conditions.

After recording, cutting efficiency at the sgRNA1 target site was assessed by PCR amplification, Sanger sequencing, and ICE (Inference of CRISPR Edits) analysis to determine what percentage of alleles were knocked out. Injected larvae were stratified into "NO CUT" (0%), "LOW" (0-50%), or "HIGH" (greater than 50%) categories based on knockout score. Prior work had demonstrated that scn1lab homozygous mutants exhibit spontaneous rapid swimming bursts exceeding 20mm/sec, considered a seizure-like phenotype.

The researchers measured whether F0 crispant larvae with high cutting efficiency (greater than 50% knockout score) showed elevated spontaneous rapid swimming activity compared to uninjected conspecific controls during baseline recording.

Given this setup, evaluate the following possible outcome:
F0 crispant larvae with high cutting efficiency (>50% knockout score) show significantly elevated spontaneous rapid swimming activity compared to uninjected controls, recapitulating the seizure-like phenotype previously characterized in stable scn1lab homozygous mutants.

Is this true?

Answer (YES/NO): NO